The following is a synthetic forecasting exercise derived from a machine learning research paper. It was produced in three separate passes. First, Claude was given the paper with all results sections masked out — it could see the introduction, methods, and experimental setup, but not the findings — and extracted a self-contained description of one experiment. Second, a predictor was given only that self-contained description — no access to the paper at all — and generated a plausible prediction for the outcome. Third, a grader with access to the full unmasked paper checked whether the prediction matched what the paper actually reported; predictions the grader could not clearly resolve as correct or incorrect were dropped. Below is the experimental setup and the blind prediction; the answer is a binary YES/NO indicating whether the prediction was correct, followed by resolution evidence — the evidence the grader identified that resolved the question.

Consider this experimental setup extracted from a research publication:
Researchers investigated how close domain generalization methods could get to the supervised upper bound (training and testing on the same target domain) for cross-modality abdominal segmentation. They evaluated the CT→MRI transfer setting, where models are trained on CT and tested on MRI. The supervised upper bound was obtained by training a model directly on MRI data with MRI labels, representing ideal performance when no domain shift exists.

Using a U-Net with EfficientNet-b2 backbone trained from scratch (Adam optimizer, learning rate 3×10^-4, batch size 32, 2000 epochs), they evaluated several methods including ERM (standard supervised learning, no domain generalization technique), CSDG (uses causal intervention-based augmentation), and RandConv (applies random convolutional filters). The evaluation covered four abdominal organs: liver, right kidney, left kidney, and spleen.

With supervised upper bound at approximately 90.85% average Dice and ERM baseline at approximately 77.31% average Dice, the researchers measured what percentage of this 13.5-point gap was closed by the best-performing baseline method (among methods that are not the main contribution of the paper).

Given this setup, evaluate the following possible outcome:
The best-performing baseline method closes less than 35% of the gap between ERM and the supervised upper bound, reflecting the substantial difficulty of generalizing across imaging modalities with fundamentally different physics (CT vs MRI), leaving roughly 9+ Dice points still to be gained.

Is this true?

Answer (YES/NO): NO